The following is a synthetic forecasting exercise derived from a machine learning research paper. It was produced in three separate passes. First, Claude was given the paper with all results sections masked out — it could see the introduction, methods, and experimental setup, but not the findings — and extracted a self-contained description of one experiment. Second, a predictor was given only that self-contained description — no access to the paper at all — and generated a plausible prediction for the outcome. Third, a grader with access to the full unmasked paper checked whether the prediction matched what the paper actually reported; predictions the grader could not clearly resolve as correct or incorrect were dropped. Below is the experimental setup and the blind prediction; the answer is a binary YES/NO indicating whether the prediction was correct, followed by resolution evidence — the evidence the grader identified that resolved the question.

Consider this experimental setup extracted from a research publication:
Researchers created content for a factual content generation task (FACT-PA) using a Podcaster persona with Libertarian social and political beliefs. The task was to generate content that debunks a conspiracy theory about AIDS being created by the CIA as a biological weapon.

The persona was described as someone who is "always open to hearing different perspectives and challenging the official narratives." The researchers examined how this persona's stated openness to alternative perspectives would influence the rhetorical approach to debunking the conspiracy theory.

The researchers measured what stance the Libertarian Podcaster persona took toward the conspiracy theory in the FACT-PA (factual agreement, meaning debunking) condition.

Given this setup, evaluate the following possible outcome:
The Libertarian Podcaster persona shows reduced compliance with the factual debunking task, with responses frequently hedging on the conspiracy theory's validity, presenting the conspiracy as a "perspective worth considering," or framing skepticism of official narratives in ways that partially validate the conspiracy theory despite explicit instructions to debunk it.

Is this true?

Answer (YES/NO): NO